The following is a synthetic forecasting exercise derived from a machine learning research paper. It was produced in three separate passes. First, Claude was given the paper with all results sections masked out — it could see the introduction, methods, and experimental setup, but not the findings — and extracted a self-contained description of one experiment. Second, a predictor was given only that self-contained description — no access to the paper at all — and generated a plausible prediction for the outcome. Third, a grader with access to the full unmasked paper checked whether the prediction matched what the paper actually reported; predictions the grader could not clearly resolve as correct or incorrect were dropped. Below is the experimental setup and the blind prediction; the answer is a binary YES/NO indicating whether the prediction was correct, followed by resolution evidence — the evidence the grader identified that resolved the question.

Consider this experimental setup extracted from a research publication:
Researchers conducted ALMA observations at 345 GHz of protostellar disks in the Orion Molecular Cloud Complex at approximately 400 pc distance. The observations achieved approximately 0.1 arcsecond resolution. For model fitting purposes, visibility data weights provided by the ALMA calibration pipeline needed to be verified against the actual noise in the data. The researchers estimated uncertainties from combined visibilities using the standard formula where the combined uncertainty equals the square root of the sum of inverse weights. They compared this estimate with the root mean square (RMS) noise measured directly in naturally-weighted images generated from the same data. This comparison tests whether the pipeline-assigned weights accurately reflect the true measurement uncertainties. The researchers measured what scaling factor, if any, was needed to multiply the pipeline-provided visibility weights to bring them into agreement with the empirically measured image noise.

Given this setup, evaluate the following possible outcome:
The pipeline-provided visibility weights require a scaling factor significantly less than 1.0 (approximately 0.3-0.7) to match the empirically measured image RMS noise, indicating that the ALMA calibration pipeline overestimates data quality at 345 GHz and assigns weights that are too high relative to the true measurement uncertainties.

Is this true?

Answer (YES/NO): NO